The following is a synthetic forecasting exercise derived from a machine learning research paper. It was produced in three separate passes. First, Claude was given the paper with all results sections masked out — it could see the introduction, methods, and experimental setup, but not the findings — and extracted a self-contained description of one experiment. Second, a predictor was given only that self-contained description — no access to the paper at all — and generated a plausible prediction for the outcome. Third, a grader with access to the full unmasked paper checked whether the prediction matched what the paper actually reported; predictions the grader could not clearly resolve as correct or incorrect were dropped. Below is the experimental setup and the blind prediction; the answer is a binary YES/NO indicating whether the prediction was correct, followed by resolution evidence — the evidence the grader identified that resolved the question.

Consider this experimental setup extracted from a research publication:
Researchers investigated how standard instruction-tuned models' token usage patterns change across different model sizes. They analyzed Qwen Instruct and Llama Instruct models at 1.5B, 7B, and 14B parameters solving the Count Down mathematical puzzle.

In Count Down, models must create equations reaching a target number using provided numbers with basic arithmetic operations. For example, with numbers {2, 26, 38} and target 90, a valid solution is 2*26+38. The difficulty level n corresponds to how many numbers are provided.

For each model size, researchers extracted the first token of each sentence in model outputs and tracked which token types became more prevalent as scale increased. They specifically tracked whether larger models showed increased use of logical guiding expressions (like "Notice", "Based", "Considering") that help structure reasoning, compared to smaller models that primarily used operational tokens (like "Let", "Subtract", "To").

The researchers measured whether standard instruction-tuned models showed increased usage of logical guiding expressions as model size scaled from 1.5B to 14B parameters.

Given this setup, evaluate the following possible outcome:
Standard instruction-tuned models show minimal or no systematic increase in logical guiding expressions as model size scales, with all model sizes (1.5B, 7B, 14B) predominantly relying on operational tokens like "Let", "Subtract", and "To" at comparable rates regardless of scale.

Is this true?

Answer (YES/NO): NO